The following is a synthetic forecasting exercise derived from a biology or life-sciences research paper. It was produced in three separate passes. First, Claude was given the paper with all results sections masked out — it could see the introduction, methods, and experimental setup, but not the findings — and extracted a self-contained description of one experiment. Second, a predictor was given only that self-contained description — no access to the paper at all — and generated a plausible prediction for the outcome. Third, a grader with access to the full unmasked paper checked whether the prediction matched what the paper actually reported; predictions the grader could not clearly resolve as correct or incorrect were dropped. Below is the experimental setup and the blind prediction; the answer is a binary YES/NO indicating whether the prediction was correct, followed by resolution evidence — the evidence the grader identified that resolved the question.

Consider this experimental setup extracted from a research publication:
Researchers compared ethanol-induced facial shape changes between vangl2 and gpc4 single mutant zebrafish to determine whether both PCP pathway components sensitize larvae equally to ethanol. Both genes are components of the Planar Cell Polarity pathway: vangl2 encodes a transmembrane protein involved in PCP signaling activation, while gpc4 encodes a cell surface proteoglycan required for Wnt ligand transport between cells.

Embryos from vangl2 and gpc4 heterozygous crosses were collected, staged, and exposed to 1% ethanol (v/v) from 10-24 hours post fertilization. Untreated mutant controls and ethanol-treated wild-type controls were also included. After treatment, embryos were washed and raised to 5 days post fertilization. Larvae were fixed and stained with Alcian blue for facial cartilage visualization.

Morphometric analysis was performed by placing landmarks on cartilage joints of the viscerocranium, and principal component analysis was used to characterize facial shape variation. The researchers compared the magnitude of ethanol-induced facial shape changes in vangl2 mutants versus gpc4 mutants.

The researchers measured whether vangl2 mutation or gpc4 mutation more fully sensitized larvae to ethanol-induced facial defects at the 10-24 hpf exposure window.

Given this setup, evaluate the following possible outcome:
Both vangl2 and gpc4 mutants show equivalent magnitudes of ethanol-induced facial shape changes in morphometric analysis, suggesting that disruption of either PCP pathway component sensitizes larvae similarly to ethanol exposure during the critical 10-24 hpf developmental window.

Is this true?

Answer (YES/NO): NO